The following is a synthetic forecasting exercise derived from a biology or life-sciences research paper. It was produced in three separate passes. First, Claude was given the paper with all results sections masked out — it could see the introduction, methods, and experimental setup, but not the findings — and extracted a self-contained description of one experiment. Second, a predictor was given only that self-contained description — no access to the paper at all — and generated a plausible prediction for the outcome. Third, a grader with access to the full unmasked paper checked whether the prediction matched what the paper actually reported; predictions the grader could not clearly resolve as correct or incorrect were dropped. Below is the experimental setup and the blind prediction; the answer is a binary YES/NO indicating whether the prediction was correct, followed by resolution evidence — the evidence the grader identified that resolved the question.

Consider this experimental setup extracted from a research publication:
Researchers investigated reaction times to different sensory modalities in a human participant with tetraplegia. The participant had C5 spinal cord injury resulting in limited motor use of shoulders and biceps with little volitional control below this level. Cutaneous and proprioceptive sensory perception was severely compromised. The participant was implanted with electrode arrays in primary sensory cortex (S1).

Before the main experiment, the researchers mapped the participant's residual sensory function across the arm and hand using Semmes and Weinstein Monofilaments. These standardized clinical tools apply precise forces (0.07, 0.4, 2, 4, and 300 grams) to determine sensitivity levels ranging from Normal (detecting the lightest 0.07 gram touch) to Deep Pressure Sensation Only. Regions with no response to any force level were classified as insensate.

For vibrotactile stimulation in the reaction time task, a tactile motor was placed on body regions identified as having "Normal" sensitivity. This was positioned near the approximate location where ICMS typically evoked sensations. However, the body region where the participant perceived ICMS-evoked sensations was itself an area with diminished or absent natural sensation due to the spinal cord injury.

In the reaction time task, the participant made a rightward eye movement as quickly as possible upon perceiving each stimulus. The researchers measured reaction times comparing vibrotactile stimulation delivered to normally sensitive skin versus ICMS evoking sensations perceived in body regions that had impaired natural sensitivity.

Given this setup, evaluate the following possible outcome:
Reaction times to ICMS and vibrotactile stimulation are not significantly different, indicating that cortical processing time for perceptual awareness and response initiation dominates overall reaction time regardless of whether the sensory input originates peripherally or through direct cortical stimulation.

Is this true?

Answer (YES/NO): NO